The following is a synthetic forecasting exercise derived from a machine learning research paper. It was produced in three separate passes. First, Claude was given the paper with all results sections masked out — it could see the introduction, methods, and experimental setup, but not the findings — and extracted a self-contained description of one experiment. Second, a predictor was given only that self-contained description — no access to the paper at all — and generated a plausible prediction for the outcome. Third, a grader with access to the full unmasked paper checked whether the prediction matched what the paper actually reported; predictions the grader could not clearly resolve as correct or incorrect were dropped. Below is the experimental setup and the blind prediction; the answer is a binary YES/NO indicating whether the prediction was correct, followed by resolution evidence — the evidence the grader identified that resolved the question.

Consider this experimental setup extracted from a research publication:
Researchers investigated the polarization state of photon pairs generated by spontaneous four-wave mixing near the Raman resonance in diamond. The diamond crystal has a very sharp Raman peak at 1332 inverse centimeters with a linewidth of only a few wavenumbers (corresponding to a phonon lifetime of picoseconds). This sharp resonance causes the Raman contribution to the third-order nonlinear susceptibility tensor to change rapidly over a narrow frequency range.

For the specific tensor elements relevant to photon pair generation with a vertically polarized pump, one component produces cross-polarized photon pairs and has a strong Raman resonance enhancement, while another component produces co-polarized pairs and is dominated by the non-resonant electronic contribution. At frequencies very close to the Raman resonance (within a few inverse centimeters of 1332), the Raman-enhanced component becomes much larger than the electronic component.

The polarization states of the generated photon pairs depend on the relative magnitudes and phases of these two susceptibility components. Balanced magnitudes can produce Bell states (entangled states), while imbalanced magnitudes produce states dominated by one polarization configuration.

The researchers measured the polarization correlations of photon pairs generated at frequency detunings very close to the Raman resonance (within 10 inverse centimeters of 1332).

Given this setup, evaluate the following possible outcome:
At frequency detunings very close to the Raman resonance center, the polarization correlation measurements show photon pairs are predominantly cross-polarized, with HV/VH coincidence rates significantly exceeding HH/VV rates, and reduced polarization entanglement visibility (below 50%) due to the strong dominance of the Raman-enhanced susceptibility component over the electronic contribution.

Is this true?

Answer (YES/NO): NO